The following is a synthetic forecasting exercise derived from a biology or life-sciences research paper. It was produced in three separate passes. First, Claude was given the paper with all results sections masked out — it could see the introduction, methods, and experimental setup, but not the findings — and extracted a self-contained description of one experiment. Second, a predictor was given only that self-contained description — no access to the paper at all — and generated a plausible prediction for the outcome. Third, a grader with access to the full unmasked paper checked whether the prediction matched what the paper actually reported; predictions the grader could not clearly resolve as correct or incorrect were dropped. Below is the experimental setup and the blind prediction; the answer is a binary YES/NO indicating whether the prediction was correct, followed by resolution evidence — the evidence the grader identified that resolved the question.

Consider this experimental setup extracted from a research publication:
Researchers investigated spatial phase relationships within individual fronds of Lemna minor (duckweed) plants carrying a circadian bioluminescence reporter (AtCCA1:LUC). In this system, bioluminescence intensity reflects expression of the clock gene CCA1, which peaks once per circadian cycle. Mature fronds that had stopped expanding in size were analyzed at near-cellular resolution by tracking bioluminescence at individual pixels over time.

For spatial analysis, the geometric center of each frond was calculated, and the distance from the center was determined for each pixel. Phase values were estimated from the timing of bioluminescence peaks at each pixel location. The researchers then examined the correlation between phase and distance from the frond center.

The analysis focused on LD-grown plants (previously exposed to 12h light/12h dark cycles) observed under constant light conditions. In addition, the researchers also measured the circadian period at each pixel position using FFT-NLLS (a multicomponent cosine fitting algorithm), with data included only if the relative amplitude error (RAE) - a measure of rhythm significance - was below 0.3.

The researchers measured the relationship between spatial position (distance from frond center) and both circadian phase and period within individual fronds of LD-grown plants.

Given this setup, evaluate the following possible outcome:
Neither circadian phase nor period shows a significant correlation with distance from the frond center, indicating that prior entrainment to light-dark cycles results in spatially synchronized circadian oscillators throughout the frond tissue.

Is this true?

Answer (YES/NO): NO